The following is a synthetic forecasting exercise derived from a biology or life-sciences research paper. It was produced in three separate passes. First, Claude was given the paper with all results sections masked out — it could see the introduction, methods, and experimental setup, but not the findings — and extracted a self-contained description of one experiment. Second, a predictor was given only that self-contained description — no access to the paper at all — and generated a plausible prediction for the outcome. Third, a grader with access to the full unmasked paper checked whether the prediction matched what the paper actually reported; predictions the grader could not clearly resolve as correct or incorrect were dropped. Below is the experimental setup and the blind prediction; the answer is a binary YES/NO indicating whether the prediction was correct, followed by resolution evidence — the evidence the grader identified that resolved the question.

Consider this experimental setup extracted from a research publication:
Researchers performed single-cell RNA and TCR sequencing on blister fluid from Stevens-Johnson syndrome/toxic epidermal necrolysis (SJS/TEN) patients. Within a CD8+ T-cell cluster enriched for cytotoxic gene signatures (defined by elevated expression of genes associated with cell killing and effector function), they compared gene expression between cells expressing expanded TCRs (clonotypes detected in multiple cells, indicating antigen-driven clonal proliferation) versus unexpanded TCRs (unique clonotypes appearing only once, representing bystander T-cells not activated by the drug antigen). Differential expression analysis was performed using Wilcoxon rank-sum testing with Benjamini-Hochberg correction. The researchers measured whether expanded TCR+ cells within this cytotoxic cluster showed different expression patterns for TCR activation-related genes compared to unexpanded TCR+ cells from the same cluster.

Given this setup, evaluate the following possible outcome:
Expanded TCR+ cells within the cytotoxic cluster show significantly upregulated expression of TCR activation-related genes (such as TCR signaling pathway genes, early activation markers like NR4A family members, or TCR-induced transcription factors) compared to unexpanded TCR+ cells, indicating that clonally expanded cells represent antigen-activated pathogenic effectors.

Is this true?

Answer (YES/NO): YES